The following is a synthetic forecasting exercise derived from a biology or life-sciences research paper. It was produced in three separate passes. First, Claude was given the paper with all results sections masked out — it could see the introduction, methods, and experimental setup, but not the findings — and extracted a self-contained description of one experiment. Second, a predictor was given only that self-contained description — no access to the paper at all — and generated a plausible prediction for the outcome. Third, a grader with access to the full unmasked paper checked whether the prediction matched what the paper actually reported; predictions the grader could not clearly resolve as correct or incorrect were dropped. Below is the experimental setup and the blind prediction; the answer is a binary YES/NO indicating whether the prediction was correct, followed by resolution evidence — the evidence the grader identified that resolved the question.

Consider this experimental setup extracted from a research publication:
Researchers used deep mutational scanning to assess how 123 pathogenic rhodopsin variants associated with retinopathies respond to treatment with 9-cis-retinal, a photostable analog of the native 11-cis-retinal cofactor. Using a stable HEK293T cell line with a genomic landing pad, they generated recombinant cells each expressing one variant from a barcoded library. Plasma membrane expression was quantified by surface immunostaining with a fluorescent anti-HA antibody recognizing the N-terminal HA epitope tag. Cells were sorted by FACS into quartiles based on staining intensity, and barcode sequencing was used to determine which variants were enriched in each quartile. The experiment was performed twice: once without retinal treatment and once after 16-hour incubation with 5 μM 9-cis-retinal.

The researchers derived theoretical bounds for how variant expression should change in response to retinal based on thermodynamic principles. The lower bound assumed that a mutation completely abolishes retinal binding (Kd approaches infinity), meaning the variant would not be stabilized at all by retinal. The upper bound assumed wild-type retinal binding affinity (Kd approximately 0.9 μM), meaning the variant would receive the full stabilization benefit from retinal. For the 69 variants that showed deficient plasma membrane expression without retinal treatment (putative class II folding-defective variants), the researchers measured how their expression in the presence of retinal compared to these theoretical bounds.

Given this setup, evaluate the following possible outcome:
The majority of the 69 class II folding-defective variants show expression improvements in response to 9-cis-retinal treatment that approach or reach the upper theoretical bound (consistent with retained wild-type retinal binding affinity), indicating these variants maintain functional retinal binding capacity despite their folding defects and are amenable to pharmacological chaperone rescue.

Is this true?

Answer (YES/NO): NO